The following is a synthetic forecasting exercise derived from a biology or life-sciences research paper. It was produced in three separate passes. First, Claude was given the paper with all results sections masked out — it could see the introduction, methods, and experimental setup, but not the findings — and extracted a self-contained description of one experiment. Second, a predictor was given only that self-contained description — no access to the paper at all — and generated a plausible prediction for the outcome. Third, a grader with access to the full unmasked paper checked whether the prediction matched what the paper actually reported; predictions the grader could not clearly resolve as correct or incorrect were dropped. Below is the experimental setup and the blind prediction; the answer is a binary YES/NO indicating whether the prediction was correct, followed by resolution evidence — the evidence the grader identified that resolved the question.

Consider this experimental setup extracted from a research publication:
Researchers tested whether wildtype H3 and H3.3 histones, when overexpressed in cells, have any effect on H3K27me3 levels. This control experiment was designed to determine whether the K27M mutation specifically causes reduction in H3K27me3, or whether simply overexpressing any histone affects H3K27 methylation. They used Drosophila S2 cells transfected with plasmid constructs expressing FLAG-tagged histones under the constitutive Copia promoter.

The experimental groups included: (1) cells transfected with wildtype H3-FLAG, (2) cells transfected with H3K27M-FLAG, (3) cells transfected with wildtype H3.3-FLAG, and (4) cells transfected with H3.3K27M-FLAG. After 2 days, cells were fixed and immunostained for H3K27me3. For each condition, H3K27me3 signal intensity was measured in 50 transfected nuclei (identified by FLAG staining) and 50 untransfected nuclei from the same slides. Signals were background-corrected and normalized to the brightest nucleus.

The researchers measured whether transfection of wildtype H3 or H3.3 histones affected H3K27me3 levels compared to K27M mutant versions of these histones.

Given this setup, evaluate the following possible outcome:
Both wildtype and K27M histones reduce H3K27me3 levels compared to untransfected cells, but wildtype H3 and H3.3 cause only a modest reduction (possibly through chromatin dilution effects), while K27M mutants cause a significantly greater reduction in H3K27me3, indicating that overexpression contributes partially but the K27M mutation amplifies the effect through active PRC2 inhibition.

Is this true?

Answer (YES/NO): NO